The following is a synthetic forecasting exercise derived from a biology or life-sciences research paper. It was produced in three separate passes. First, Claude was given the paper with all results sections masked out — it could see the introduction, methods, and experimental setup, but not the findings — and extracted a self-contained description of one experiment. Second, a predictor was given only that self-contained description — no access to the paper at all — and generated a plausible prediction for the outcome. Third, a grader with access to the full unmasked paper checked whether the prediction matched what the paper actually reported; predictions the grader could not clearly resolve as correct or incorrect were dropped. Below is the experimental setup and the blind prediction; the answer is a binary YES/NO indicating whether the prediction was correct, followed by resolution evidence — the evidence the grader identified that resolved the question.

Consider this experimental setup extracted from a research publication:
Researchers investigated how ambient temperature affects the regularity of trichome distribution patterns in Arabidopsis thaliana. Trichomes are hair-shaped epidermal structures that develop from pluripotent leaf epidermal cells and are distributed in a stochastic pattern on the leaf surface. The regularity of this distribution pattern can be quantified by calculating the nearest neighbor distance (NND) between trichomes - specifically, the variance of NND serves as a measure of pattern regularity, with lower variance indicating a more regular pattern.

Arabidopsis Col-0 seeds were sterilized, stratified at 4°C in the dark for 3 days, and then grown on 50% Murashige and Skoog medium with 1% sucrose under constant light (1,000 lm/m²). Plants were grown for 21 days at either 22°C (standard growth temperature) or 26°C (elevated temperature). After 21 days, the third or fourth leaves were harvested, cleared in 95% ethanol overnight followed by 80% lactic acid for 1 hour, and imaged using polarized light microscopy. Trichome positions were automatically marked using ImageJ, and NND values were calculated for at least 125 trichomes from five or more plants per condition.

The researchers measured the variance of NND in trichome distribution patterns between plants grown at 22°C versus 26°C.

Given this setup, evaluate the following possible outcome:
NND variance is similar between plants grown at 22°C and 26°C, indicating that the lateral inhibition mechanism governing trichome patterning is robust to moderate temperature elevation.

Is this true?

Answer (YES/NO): NO